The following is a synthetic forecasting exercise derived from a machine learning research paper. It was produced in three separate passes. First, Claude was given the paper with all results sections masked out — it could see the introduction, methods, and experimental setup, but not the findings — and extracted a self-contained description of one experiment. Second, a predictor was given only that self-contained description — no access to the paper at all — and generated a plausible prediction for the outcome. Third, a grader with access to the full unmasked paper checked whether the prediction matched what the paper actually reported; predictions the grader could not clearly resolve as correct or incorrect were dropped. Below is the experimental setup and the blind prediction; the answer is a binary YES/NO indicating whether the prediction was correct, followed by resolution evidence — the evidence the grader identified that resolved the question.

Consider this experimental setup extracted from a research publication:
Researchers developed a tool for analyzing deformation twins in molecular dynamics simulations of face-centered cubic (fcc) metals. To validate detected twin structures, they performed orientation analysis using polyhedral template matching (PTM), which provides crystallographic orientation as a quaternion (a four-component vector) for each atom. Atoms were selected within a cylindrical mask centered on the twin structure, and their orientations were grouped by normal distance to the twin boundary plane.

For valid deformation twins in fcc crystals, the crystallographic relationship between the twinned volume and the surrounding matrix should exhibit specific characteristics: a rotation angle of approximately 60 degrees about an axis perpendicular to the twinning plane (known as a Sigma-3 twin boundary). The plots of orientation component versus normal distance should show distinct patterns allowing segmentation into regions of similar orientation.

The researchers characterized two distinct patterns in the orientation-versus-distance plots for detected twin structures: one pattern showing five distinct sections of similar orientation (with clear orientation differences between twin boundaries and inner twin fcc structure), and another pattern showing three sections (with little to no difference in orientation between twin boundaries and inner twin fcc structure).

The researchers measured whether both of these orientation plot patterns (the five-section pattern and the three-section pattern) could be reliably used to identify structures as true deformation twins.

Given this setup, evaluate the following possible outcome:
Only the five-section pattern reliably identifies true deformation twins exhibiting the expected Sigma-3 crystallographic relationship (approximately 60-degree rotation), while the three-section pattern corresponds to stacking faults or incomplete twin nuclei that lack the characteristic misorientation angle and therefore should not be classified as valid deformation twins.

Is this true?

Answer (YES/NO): NO